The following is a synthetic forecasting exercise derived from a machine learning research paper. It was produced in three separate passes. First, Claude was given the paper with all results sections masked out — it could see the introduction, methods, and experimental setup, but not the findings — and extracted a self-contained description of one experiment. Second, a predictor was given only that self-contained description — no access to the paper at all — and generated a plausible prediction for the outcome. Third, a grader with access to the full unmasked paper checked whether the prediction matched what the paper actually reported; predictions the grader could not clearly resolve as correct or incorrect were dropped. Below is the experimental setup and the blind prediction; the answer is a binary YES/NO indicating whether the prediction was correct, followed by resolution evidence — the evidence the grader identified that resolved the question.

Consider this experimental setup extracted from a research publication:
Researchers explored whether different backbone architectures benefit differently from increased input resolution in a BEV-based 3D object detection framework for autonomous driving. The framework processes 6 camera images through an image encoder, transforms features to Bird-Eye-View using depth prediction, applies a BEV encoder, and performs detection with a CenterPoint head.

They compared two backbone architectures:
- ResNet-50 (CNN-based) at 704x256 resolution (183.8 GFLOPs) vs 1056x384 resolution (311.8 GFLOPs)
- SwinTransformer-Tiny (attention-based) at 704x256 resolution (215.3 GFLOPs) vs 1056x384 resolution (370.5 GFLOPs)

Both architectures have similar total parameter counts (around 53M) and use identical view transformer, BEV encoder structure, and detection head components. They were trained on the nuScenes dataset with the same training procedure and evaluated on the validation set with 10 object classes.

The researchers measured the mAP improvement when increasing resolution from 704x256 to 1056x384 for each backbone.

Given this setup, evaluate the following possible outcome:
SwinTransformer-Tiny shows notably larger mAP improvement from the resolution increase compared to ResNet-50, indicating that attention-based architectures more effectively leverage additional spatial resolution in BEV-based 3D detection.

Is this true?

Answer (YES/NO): YES